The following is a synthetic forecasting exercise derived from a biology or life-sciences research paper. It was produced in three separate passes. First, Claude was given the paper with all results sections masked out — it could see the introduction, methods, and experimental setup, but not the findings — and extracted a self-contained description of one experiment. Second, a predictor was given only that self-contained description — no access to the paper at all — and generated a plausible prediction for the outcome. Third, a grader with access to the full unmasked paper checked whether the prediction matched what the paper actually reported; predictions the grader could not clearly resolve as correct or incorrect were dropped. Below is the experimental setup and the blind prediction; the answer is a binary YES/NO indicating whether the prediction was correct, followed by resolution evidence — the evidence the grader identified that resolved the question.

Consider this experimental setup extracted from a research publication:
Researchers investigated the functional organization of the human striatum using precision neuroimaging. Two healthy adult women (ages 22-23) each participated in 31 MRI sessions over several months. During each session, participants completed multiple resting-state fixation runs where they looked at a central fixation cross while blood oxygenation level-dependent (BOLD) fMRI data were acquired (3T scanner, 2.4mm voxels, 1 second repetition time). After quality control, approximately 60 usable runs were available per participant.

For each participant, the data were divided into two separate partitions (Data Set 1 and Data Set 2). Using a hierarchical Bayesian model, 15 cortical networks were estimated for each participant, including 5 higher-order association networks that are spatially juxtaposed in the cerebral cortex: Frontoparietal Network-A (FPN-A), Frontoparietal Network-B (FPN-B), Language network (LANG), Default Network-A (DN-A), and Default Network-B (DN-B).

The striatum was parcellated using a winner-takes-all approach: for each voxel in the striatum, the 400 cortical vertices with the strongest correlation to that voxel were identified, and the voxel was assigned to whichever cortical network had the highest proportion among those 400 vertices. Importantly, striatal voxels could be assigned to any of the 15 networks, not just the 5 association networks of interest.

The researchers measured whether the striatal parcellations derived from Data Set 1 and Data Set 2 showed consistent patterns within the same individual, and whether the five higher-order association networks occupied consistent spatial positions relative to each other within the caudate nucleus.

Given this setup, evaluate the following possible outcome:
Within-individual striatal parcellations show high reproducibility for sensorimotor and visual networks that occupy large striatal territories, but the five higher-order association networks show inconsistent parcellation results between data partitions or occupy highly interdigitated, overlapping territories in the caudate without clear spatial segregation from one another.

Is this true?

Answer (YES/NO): NO